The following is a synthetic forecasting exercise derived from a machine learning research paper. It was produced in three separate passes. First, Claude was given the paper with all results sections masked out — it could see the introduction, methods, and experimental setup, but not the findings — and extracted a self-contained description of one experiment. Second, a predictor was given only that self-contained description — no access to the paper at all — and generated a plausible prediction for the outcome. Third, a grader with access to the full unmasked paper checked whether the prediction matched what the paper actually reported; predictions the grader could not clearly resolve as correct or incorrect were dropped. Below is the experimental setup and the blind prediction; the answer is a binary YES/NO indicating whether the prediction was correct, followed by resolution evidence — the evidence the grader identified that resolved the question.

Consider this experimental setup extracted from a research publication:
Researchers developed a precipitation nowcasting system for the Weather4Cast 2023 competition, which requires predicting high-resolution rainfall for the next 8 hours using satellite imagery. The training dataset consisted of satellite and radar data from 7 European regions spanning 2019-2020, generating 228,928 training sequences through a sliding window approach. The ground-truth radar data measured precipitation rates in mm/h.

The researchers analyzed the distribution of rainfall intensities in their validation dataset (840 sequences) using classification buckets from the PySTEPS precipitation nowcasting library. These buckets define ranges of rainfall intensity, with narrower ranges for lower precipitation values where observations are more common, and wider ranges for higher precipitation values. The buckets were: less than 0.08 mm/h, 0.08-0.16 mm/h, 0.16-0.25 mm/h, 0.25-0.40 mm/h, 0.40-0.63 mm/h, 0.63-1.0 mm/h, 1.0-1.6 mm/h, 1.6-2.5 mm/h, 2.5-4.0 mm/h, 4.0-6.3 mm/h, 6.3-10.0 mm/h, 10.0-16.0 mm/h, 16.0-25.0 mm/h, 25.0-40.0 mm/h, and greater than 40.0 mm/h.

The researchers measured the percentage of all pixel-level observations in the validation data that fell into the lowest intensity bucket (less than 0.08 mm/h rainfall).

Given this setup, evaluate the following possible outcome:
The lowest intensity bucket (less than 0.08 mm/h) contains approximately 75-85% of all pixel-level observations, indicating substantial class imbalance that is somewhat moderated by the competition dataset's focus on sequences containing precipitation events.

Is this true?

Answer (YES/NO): NO